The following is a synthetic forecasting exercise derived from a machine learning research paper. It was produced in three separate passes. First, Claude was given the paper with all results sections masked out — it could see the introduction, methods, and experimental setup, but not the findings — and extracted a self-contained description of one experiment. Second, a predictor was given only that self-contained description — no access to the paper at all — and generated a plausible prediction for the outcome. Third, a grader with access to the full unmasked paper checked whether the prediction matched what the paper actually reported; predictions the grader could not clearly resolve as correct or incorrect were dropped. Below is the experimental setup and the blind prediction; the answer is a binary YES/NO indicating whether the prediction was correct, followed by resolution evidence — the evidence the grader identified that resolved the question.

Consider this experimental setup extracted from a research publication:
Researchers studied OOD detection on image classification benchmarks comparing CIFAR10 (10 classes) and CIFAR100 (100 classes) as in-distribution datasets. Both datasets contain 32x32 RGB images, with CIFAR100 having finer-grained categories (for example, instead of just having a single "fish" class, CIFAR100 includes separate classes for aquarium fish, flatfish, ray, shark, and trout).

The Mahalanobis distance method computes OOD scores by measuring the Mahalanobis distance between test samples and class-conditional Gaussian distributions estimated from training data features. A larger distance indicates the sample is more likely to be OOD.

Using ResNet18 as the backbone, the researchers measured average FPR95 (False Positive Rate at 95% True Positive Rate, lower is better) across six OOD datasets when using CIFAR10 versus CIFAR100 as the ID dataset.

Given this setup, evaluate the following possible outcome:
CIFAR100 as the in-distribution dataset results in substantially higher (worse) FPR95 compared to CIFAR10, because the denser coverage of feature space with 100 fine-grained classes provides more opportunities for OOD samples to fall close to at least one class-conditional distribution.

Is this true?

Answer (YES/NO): YES